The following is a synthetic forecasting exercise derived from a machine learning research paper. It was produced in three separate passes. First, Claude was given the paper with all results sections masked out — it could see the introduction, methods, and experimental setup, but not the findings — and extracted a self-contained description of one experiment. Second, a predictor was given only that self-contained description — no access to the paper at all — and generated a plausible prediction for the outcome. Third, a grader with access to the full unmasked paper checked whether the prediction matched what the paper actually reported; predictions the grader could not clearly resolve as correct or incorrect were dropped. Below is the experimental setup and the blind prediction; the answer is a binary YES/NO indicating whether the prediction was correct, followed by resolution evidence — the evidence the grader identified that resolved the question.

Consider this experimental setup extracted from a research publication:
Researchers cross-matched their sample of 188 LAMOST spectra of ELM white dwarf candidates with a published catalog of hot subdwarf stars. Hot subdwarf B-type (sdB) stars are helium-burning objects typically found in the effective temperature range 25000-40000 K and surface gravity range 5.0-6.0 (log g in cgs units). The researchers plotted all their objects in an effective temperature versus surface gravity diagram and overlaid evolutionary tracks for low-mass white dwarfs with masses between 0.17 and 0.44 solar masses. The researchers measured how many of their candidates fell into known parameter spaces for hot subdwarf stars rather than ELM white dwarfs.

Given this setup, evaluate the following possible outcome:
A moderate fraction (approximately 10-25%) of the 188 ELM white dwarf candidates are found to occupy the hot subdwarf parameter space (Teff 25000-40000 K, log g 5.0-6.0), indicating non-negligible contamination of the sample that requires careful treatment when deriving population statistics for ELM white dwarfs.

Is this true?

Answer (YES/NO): YES